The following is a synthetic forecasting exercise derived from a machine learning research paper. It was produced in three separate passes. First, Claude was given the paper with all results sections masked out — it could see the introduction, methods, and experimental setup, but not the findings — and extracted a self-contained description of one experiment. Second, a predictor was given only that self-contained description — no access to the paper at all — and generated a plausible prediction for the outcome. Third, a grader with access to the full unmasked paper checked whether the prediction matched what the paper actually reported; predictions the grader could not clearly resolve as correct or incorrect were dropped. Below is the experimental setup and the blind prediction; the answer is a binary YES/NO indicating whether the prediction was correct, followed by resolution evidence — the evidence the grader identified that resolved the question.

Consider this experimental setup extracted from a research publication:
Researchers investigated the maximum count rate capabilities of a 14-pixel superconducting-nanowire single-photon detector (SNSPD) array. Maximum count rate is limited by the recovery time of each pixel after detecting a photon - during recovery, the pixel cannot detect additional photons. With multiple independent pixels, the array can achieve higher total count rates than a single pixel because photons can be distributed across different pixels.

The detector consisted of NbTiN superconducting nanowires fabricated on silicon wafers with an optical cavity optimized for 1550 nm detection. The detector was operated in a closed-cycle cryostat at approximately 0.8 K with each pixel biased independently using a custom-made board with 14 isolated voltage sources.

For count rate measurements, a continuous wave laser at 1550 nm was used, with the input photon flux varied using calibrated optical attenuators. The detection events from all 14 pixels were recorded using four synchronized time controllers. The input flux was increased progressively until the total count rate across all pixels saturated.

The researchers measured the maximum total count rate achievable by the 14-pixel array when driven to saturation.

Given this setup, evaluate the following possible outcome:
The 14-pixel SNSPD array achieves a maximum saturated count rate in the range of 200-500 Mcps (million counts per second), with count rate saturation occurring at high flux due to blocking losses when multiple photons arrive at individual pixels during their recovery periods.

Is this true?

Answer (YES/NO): NO